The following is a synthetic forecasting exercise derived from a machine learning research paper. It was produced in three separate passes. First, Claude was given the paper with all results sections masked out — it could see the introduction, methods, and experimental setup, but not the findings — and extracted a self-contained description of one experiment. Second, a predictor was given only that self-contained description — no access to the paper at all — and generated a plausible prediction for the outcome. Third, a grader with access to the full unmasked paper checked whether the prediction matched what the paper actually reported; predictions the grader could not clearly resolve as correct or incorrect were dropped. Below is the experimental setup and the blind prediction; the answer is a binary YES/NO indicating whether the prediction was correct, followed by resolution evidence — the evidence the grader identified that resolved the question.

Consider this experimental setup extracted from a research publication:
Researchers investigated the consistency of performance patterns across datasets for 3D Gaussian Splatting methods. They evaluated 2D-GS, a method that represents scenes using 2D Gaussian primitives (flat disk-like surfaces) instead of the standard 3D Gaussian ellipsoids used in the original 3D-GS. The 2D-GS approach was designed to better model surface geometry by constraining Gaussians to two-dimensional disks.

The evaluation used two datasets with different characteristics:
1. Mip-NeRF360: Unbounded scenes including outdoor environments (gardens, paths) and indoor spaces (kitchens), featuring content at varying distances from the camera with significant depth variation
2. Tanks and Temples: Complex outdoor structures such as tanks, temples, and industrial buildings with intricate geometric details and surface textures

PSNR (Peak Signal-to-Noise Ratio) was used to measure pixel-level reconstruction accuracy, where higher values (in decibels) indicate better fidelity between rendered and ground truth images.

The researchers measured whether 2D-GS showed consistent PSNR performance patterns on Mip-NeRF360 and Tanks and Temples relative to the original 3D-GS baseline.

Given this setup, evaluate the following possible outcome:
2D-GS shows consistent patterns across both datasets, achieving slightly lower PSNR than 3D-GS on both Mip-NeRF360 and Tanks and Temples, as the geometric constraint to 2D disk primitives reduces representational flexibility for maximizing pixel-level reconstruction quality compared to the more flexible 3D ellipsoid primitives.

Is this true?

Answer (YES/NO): NO